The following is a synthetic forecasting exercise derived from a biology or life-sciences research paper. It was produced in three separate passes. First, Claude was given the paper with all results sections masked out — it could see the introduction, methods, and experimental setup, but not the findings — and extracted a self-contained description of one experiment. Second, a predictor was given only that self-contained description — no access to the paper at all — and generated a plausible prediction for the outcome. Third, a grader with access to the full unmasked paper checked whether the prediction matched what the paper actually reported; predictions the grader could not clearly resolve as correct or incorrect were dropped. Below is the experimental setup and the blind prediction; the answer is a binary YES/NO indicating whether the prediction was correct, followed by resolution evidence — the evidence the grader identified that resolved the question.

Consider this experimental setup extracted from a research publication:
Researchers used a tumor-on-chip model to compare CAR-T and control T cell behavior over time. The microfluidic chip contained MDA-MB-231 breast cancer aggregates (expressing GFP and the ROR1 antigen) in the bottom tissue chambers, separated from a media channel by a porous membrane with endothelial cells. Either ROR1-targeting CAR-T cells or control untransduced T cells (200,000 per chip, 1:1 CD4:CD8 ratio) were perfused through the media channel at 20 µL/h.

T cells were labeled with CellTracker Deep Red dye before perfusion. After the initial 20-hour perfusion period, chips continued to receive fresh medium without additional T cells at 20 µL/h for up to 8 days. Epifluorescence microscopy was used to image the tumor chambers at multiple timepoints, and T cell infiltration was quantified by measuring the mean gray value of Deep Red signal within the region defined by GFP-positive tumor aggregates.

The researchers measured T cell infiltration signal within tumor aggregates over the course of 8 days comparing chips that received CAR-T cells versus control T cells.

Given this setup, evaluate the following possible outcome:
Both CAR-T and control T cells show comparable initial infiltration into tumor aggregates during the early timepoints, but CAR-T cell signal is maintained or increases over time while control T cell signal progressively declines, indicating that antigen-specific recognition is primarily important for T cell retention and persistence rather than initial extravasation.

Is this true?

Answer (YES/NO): NO